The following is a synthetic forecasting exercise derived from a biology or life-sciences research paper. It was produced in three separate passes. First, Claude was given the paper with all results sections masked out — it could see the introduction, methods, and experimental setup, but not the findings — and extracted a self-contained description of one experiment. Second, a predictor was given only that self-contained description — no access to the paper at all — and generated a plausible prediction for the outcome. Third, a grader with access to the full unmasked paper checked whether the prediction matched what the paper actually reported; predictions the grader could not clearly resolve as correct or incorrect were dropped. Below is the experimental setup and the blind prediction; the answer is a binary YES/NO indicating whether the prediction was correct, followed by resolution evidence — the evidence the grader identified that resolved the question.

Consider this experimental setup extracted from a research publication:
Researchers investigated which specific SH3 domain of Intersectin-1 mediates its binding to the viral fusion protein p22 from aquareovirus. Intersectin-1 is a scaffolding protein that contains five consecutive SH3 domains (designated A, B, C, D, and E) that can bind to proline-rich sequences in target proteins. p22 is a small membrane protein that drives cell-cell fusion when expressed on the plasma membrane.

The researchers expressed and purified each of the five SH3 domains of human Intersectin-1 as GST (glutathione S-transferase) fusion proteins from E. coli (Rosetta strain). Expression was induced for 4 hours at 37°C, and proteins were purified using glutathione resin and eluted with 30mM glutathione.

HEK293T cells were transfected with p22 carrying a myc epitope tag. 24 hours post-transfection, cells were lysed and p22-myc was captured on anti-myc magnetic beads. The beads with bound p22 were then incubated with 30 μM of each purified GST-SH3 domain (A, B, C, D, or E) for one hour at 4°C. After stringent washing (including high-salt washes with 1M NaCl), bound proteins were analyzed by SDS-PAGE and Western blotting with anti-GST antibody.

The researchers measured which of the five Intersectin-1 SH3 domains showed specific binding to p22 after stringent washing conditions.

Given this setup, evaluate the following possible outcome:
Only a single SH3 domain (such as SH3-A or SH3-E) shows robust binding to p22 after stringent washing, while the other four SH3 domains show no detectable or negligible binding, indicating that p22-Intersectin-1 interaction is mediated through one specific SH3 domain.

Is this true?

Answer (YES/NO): NO